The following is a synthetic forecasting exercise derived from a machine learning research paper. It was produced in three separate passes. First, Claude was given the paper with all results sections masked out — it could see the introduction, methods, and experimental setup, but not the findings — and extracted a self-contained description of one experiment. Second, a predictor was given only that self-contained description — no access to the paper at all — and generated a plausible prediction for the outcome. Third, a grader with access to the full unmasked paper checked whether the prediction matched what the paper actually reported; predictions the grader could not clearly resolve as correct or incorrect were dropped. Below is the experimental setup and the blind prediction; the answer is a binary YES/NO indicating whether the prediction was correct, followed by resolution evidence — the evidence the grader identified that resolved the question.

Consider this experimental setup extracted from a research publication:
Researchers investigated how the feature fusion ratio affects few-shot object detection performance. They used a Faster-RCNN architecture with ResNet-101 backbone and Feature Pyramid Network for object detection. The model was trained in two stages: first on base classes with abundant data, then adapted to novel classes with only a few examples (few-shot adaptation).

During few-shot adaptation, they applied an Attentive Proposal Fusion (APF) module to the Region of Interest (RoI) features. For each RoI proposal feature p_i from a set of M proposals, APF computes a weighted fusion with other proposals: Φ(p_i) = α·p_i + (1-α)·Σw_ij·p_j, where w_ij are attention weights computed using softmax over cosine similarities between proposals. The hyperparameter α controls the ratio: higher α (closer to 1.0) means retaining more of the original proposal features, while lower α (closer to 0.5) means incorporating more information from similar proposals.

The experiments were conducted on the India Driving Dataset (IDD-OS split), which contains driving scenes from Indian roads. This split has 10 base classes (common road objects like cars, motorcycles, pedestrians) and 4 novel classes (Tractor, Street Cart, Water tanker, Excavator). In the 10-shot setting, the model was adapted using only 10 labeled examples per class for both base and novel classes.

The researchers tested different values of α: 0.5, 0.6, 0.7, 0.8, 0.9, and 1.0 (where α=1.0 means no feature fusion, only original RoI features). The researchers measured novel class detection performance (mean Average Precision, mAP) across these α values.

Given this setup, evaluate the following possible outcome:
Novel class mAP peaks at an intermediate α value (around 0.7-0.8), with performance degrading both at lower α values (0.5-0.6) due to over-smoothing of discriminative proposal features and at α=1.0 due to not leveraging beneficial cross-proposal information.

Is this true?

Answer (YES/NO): YES